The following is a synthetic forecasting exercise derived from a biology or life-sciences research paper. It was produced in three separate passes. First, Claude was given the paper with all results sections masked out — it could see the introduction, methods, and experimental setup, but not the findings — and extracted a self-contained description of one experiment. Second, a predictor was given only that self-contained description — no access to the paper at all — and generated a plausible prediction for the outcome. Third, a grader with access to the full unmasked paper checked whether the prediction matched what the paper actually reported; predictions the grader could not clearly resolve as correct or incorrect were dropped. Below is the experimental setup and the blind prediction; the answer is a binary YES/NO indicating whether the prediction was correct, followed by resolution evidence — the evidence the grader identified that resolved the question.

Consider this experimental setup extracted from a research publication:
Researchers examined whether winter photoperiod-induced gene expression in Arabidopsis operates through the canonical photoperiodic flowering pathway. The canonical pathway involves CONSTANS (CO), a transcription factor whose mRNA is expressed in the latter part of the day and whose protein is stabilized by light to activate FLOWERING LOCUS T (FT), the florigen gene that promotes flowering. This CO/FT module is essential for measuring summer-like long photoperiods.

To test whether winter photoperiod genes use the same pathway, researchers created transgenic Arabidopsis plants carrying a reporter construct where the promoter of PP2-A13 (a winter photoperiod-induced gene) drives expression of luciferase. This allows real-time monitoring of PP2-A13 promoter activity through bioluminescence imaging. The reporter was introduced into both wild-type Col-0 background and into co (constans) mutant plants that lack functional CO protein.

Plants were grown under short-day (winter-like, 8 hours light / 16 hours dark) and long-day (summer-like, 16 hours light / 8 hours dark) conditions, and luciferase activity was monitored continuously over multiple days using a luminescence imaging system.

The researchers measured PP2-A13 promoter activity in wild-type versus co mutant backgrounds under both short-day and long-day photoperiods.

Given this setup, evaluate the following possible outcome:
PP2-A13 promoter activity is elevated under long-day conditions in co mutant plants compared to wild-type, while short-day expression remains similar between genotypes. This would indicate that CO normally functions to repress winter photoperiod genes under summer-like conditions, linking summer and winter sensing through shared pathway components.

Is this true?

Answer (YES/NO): NO